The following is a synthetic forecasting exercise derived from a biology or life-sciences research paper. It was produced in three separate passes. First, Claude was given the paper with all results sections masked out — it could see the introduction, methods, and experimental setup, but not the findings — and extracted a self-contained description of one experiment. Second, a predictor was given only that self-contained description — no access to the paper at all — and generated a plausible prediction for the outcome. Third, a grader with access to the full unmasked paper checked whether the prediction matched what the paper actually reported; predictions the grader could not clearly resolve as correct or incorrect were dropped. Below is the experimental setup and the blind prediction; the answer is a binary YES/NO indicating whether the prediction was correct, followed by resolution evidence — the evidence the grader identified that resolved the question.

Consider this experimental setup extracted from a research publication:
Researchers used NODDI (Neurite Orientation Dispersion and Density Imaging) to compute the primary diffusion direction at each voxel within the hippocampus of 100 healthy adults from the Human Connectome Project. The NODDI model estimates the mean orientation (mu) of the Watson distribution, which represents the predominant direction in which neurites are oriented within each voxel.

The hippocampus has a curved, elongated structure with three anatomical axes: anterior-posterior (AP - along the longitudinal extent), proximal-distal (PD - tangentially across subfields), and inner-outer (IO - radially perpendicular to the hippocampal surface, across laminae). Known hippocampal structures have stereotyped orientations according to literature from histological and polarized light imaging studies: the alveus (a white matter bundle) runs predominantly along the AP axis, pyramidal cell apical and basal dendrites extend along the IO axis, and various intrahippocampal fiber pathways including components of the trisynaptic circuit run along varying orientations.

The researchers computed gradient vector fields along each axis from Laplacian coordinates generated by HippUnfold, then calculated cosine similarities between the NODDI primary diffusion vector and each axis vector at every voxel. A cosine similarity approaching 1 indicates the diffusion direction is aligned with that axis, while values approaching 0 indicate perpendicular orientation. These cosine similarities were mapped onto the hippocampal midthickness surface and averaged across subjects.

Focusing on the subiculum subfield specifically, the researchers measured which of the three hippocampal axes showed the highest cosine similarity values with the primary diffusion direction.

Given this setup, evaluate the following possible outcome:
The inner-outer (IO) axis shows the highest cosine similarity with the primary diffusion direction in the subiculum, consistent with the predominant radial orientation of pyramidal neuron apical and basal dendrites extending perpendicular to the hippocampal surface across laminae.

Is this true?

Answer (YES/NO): NO